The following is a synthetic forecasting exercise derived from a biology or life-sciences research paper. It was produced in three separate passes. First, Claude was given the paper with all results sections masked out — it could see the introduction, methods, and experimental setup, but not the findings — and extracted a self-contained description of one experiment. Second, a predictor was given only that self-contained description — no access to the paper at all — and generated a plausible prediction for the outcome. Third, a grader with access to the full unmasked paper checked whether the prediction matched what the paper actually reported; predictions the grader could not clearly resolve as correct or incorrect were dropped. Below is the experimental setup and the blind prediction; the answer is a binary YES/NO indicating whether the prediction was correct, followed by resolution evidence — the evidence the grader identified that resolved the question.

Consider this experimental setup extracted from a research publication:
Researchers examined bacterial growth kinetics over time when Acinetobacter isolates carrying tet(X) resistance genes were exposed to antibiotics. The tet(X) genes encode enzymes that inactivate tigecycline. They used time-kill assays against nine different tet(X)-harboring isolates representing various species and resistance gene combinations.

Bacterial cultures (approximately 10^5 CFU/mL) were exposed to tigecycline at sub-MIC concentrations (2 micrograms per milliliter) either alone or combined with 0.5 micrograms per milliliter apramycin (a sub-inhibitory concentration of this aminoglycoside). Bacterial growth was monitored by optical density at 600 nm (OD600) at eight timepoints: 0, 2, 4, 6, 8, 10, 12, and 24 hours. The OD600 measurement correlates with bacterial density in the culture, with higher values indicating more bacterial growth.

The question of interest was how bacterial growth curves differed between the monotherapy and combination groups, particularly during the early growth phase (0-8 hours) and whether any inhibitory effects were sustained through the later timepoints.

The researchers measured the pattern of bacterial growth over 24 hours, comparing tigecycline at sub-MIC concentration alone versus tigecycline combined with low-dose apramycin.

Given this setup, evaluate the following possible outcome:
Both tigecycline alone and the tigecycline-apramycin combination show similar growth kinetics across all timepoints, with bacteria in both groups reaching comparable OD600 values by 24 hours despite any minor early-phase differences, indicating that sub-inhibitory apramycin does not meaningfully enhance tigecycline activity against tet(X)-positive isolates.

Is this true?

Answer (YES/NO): NO